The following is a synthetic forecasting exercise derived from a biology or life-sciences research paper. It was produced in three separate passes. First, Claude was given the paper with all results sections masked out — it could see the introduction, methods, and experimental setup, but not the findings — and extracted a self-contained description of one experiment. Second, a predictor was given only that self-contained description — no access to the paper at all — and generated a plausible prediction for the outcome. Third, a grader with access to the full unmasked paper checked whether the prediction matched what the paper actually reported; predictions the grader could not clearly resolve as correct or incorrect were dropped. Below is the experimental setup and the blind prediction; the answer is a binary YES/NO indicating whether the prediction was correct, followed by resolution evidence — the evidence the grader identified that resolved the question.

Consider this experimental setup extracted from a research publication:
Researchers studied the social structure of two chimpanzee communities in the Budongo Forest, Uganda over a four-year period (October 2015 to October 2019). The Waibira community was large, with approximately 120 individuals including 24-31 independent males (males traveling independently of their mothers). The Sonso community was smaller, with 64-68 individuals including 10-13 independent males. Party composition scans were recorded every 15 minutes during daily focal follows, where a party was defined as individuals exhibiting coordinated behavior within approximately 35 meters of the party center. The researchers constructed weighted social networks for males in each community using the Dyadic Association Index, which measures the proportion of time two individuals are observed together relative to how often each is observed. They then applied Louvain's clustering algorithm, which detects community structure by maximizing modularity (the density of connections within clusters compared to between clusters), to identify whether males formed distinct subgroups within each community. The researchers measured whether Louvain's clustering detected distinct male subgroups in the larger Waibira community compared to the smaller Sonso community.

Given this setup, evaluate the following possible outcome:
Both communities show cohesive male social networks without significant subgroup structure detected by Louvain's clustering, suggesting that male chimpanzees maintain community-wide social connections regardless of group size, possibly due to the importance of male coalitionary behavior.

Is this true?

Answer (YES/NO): NO